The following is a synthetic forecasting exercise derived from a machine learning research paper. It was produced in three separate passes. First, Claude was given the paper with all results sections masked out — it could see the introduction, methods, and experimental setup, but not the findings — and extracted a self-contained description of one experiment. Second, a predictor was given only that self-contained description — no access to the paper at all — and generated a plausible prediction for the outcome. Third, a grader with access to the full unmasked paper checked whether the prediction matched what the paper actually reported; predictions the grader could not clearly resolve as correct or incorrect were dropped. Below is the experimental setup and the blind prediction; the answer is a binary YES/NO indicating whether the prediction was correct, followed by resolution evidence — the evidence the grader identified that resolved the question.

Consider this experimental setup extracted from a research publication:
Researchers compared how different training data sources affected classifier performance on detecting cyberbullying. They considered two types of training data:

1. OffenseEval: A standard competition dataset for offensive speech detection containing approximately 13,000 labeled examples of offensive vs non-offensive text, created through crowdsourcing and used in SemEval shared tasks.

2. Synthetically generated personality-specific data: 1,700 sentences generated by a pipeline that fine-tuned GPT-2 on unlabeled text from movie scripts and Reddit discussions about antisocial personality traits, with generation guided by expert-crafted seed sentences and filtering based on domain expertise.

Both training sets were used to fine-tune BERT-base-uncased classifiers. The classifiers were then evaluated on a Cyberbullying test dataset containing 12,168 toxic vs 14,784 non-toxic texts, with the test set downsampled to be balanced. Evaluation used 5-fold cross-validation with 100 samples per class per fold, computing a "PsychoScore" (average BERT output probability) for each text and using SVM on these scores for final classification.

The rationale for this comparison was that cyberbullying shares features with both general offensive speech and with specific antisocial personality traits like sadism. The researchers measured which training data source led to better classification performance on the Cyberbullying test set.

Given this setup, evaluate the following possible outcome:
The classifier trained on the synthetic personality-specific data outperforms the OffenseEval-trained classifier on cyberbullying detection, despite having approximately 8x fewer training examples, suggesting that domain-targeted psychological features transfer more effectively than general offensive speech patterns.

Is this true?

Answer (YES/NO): NO